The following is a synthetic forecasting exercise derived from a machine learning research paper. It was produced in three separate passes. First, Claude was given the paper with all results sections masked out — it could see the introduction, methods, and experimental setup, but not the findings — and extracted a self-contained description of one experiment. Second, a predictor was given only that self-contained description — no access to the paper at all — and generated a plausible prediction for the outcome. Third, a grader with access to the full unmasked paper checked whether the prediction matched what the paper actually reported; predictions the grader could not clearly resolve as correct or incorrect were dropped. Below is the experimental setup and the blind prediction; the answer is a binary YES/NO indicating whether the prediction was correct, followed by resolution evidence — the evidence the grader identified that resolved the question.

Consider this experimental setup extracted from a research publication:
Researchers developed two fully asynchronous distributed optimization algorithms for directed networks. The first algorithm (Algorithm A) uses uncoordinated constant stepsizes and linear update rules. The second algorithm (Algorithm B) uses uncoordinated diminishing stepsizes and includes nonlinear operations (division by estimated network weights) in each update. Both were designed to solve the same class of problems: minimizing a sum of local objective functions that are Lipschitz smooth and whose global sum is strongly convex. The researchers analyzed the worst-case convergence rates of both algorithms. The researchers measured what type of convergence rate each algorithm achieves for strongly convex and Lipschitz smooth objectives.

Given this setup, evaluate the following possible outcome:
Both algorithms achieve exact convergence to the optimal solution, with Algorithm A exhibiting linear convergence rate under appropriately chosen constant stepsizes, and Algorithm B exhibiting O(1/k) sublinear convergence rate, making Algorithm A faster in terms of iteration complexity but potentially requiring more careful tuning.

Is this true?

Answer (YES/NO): NO